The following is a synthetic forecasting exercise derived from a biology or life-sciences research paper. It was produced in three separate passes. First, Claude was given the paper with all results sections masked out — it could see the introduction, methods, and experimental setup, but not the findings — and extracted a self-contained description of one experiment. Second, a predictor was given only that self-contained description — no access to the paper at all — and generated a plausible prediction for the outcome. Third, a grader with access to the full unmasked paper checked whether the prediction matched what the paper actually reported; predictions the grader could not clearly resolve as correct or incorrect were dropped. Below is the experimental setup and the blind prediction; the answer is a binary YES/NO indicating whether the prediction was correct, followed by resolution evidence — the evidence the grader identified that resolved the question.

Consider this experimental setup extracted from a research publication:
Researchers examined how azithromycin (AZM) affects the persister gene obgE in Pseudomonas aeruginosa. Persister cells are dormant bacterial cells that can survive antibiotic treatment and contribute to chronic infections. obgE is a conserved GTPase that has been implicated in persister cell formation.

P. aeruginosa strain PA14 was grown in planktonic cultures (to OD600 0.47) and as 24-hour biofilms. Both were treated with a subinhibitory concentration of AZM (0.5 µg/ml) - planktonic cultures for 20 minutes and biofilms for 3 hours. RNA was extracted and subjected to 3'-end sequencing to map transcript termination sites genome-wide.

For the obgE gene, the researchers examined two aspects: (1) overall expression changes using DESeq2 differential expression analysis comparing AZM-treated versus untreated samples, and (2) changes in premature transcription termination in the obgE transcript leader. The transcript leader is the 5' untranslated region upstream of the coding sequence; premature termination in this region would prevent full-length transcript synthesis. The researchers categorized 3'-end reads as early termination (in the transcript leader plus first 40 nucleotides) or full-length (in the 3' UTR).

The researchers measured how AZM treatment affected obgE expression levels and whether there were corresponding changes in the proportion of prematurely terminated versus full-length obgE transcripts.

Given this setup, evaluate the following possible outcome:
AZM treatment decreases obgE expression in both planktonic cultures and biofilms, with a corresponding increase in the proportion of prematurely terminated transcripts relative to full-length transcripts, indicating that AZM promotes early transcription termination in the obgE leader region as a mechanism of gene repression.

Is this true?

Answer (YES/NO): NO